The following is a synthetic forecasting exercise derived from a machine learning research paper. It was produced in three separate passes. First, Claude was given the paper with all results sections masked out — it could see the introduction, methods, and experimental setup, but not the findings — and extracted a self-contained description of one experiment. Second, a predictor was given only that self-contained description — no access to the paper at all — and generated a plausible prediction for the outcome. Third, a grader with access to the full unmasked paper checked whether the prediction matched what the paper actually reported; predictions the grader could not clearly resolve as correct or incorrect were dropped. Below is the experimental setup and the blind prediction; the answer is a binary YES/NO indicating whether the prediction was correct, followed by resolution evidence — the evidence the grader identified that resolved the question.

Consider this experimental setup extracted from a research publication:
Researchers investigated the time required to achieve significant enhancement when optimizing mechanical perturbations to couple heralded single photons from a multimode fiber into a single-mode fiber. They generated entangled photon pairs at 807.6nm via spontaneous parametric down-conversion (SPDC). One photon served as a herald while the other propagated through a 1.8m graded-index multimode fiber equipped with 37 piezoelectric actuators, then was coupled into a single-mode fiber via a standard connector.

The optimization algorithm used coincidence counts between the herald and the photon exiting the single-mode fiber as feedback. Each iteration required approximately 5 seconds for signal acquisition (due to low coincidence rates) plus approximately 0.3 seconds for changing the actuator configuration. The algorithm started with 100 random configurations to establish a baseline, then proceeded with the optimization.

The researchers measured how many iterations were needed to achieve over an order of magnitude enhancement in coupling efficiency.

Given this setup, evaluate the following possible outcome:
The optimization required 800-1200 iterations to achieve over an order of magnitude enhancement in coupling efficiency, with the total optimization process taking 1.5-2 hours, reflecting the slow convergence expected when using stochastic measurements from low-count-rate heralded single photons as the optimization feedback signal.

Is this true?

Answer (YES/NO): NO